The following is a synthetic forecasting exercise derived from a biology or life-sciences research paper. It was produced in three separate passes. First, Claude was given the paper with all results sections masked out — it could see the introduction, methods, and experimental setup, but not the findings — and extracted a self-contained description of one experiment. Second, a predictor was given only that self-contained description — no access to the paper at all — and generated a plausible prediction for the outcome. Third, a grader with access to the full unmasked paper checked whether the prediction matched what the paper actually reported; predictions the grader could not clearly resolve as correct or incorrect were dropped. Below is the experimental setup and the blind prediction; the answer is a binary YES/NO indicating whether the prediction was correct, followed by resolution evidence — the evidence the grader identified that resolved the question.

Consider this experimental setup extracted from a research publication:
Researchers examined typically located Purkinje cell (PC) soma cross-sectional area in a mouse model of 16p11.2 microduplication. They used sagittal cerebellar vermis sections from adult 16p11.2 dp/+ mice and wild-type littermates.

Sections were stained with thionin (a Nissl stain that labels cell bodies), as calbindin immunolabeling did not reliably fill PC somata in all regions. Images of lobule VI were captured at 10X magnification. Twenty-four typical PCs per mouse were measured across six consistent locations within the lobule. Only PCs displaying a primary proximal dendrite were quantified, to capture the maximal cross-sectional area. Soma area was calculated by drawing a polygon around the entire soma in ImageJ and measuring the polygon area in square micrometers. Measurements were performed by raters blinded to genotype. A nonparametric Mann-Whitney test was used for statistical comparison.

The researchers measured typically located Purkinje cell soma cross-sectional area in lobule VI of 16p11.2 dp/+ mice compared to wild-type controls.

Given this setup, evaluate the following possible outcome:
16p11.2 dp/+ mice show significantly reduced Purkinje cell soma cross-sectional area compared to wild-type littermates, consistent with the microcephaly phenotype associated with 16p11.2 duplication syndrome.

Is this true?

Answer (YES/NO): NO